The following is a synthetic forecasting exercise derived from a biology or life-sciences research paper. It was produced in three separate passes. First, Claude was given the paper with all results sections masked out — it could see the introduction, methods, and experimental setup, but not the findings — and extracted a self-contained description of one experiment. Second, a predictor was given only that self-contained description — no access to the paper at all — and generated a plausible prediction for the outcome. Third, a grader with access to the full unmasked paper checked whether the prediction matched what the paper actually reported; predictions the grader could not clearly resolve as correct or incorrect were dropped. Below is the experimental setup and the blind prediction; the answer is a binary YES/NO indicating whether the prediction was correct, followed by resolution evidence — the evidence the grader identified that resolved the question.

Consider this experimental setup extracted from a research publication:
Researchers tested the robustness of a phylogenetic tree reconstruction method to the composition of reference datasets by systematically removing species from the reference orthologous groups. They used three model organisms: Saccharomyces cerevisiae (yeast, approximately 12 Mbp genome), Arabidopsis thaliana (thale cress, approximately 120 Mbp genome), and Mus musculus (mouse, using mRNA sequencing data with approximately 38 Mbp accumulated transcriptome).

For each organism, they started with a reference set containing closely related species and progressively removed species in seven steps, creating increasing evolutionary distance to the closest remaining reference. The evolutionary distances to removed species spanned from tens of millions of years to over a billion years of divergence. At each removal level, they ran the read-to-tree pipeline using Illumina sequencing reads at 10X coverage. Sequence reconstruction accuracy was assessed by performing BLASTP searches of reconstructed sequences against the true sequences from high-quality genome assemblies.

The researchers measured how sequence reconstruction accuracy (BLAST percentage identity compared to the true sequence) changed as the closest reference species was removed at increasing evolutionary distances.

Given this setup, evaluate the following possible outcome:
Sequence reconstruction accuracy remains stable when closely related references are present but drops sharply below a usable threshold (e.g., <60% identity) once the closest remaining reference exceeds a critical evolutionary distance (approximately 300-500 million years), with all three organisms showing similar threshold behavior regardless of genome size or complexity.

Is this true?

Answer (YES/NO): NO